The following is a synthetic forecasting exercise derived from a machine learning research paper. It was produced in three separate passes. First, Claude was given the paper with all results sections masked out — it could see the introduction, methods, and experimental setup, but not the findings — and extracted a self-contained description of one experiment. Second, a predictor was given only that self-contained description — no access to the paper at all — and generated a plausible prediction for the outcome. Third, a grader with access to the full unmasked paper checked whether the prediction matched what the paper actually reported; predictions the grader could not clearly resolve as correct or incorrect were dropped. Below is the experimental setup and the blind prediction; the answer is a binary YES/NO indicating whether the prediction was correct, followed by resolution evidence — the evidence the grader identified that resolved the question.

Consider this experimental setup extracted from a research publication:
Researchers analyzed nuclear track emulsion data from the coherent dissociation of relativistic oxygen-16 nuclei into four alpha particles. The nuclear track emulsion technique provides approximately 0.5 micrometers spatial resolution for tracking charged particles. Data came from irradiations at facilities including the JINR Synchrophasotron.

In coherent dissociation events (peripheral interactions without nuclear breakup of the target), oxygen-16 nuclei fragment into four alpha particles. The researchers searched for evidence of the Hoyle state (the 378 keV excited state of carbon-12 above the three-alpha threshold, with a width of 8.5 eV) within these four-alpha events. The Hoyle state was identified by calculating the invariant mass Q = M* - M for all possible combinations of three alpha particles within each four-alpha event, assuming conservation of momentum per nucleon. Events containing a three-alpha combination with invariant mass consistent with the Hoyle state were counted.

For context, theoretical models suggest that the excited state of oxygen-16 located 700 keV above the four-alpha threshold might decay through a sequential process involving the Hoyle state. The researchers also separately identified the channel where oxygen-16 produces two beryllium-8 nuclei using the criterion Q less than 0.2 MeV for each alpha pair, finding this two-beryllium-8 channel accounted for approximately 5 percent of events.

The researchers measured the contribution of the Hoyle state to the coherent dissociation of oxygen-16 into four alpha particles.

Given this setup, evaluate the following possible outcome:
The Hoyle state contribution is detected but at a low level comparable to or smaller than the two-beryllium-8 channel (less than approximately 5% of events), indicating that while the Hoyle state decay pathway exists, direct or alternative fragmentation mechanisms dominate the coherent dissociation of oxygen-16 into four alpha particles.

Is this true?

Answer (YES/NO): NO